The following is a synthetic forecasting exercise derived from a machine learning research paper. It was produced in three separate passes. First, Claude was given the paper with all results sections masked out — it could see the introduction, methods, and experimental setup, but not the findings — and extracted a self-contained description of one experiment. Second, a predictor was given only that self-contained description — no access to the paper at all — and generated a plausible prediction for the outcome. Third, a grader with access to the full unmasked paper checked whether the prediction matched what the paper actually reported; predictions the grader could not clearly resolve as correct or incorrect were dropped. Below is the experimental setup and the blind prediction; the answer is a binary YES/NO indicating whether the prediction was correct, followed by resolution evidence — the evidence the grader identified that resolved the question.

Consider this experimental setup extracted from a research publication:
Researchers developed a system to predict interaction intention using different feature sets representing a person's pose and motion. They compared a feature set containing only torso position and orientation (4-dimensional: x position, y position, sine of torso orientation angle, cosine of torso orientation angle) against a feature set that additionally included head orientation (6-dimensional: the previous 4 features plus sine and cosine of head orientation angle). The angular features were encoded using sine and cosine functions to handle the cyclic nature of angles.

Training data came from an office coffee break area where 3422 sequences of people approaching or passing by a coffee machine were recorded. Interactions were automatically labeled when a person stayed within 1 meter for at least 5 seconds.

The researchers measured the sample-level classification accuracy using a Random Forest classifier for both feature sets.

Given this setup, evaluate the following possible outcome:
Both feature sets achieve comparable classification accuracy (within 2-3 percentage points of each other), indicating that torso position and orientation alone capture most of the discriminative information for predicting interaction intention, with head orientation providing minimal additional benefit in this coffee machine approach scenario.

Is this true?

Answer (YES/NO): YES